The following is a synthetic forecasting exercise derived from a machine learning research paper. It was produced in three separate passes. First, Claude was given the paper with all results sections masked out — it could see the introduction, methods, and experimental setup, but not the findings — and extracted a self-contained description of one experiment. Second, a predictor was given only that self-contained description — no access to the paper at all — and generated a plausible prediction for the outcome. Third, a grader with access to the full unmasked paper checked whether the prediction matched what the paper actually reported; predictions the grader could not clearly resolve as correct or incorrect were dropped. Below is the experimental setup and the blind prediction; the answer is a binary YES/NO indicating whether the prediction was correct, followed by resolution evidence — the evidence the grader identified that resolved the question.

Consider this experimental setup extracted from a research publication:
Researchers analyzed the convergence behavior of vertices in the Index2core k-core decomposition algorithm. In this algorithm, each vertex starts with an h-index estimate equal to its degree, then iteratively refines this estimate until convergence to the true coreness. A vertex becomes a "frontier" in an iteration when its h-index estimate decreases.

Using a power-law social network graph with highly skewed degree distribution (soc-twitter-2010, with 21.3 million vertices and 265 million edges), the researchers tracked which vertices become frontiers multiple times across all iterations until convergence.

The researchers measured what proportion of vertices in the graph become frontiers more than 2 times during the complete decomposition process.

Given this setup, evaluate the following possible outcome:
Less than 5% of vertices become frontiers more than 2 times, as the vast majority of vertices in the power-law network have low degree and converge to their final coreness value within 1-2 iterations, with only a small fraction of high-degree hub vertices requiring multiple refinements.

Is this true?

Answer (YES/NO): NO